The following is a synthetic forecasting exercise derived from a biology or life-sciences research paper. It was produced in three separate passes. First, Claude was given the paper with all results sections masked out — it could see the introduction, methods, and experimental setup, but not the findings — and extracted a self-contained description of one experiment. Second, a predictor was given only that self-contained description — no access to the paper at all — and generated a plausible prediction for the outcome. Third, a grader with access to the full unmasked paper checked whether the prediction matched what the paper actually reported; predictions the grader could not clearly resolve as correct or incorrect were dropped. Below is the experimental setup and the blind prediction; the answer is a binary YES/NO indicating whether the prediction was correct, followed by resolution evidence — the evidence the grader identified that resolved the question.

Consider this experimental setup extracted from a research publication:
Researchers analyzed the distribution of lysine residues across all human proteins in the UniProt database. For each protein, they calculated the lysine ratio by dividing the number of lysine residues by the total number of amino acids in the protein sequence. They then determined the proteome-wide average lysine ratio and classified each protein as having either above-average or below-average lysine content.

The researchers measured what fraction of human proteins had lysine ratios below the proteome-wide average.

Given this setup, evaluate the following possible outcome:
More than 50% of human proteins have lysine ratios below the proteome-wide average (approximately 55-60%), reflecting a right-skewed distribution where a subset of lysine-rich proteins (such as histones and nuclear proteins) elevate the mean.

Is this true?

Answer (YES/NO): NO